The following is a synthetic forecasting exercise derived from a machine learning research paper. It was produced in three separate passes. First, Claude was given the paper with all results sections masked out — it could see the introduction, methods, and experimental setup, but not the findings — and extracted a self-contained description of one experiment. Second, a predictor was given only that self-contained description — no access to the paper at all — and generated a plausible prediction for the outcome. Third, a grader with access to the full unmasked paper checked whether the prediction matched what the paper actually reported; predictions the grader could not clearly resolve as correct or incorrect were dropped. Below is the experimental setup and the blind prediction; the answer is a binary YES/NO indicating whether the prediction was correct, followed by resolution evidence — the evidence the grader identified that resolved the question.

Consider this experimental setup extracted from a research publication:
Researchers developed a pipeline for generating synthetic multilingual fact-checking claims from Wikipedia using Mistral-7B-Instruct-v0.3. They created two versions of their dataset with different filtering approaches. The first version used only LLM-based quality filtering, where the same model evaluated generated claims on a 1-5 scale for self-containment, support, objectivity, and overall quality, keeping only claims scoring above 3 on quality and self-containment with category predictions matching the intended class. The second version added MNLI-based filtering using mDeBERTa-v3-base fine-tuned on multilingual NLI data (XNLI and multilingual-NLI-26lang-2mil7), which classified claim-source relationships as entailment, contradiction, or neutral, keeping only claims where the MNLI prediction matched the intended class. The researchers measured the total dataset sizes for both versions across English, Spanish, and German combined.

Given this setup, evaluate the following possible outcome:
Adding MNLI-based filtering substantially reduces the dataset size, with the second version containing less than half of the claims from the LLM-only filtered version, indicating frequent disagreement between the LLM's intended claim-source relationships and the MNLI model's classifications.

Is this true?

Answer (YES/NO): NO